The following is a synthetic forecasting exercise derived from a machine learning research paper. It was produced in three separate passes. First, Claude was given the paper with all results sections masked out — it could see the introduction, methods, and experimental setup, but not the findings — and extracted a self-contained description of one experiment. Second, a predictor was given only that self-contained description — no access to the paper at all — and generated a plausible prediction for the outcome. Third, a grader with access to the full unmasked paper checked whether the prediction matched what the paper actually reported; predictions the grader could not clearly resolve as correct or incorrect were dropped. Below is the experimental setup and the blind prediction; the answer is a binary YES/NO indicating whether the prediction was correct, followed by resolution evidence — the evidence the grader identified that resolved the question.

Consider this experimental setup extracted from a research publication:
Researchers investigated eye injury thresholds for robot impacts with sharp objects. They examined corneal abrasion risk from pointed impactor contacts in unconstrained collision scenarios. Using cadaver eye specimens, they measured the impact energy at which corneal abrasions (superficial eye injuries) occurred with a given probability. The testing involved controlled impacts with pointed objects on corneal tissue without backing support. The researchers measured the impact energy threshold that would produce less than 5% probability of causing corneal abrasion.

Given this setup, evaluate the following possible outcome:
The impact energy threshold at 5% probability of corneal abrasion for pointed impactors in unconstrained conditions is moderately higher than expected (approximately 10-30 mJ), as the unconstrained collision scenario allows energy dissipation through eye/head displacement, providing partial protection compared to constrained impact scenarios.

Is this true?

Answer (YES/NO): NO